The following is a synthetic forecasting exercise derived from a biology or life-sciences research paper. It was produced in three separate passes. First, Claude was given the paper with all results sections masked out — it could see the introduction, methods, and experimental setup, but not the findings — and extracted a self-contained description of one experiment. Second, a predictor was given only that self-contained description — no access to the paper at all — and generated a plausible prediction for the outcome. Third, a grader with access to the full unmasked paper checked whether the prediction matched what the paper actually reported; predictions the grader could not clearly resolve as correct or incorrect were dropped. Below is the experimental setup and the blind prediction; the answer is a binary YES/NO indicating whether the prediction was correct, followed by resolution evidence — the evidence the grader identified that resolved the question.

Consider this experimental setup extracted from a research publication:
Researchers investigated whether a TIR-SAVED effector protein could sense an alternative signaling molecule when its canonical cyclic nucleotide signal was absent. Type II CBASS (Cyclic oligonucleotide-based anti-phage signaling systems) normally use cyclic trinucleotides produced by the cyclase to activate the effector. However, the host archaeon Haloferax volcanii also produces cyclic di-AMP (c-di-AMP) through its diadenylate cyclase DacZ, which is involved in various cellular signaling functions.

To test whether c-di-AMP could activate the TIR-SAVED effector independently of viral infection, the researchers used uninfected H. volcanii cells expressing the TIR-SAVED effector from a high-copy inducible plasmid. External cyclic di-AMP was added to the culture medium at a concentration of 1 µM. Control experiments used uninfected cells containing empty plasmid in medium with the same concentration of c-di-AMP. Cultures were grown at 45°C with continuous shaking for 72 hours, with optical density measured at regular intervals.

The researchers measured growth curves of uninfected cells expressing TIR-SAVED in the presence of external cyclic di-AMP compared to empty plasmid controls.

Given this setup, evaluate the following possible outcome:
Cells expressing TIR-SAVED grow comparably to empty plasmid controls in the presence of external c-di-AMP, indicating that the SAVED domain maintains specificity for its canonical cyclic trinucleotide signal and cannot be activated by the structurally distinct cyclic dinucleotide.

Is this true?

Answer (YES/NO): NO